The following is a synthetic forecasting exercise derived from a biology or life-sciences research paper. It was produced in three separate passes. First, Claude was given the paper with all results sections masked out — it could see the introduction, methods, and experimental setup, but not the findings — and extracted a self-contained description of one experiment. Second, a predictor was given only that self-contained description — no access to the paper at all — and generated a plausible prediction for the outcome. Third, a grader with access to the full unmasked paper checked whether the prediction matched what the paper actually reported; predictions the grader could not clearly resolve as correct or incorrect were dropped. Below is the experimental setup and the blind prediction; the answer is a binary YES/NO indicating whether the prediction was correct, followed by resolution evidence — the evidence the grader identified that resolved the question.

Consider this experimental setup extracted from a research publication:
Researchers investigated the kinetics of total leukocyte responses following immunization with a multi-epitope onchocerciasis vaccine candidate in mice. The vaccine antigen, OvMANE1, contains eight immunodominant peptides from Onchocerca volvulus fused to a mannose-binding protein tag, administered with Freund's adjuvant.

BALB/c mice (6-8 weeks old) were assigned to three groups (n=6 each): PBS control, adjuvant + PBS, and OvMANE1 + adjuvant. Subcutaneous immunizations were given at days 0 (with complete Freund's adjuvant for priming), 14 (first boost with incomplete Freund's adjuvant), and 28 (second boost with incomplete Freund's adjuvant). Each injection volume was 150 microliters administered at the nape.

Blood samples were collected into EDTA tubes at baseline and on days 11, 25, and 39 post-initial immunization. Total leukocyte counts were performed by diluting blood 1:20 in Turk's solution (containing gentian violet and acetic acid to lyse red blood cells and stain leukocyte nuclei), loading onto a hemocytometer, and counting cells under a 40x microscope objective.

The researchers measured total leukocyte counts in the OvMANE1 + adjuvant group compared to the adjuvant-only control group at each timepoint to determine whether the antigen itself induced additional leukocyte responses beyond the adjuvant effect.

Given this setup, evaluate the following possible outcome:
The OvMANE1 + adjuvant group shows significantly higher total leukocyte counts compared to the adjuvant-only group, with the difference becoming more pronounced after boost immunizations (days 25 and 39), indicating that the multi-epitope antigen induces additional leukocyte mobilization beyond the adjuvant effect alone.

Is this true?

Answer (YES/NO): NO